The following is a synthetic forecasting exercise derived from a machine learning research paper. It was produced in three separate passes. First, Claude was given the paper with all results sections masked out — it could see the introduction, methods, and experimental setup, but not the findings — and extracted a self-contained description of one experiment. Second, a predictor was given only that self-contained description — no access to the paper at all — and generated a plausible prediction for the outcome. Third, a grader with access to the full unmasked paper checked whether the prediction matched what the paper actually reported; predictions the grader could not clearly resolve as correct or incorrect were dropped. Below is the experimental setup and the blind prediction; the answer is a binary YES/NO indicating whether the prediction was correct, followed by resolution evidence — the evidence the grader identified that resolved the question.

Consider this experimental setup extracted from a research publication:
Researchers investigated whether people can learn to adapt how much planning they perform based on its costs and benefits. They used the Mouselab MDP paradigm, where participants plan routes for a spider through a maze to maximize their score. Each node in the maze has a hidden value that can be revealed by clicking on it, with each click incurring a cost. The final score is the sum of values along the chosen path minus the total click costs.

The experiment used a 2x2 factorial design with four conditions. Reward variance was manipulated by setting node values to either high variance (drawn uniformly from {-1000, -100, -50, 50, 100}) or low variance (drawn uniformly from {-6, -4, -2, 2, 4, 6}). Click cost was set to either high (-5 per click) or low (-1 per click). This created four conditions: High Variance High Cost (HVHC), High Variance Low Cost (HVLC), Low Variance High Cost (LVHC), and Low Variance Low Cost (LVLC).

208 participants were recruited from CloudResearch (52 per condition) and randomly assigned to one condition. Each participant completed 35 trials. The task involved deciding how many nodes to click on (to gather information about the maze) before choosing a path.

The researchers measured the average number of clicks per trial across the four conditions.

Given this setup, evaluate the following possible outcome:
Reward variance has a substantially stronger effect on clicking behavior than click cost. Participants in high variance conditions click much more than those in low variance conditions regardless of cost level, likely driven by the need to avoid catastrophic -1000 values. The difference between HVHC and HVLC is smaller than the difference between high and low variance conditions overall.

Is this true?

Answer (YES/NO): YES